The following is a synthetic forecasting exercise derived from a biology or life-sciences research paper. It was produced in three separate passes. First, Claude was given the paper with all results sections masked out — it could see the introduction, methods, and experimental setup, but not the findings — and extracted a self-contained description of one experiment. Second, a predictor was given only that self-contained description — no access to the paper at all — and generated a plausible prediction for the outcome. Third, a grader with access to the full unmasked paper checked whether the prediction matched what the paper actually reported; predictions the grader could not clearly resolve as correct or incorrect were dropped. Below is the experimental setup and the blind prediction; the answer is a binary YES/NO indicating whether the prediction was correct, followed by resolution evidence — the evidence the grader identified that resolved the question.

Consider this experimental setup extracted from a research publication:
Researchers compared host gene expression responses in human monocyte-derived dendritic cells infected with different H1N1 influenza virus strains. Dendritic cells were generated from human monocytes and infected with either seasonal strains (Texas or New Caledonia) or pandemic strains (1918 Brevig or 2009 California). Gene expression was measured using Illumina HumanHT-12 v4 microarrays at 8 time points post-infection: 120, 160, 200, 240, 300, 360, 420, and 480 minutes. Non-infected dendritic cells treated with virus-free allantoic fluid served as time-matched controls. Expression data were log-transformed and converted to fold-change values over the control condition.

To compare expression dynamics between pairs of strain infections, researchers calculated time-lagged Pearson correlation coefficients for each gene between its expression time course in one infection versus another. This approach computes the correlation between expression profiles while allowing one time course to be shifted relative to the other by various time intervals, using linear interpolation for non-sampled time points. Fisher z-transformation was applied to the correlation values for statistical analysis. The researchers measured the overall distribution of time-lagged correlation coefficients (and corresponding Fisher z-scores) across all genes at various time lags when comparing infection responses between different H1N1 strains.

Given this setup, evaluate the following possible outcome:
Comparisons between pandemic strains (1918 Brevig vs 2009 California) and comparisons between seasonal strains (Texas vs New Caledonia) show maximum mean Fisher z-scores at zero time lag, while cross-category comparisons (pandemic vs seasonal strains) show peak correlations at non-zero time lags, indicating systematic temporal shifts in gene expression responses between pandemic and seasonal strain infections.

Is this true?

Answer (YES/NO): NO